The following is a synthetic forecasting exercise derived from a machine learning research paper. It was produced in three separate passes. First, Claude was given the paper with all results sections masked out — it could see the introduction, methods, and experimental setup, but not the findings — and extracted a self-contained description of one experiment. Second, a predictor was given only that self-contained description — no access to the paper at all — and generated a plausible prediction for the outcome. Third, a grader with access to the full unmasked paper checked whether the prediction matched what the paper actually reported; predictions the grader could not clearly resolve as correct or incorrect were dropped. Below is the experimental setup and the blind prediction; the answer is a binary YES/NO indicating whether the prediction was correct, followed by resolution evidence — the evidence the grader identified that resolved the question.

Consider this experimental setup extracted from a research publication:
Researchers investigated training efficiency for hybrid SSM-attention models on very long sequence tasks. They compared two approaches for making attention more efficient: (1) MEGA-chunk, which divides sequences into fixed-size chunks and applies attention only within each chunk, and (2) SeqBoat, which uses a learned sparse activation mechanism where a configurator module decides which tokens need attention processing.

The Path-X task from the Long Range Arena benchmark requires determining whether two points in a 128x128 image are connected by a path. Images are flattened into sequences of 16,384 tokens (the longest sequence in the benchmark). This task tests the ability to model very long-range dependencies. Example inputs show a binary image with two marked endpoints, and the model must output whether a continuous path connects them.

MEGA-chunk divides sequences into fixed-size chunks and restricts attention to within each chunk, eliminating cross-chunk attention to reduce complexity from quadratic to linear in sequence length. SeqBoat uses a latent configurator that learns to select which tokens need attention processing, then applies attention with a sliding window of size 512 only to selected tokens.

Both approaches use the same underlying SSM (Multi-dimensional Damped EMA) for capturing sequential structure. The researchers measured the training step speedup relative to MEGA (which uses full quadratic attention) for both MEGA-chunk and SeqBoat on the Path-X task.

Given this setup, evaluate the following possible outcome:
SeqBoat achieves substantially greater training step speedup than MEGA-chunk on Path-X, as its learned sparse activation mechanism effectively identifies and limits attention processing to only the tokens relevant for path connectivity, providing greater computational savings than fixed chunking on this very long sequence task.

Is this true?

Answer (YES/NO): NO